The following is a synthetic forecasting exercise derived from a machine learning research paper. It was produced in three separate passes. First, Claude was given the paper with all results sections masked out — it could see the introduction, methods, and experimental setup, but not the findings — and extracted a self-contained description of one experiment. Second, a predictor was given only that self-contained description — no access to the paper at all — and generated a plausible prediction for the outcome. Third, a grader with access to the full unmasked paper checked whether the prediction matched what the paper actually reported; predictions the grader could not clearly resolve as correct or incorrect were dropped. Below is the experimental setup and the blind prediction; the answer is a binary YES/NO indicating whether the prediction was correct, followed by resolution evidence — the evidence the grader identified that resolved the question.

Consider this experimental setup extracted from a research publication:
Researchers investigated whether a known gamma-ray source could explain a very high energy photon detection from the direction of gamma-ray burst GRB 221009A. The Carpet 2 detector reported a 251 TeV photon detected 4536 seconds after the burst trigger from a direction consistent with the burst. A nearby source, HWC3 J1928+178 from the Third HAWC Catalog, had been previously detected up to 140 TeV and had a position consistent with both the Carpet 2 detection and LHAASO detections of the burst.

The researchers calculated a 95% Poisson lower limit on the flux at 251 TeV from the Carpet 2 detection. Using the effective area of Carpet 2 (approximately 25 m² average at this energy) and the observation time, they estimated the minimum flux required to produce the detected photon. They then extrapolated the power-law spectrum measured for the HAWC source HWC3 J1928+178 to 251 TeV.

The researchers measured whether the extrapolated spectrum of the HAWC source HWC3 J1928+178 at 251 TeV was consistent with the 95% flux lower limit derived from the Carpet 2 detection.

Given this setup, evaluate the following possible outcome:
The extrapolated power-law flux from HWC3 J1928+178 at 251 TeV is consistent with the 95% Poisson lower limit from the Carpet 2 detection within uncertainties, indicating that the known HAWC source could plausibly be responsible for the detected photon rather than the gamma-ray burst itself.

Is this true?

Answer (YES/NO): NO